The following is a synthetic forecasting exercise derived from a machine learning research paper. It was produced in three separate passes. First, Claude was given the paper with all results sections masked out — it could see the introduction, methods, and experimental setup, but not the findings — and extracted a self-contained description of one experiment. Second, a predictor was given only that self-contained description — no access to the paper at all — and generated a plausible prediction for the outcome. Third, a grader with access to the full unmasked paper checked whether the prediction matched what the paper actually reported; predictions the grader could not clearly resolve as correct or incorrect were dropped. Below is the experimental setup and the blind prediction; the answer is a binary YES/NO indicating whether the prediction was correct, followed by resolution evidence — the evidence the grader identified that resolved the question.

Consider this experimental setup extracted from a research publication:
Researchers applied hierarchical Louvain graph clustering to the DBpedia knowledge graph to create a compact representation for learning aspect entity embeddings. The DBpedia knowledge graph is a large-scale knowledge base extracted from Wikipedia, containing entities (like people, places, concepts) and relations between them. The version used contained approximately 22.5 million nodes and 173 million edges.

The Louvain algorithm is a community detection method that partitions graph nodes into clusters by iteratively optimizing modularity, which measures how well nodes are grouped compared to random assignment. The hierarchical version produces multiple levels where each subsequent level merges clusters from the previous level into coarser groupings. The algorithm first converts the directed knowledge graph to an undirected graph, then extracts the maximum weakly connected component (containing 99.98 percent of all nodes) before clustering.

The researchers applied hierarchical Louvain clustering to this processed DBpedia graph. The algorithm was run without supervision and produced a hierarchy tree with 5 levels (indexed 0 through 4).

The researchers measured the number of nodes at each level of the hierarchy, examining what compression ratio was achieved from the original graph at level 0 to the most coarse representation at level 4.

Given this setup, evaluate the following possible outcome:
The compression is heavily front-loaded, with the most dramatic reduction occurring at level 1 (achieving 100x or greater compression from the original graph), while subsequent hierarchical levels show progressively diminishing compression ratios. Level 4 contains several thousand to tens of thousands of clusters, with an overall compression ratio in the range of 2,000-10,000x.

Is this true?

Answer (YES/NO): NO